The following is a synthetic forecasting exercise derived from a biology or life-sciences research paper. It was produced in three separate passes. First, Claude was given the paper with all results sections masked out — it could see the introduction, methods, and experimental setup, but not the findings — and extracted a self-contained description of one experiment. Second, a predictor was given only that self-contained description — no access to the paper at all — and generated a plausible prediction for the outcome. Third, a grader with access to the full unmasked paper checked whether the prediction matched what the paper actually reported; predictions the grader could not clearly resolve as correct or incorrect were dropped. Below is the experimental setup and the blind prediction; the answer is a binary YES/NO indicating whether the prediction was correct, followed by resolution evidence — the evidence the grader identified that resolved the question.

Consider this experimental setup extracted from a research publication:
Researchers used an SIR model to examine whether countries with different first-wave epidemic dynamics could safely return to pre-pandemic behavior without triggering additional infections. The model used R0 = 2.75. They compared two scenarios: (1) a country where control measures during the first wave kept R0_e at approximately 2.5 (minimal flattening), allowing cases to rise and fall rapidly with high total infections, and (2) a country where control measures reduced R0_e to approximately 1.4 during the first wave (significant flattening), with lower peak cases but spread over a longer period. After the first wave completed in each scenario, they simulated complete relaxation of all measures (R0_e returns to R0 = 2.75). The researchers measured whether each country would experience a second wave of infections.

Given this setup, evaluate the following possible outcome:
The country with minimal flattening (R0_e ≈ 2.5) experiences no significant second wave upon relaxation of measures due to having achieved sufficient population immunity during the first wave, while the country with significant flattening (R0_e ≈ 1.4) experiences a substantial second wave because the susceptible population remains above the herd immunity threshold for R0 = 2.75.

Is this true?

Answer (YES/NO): YES